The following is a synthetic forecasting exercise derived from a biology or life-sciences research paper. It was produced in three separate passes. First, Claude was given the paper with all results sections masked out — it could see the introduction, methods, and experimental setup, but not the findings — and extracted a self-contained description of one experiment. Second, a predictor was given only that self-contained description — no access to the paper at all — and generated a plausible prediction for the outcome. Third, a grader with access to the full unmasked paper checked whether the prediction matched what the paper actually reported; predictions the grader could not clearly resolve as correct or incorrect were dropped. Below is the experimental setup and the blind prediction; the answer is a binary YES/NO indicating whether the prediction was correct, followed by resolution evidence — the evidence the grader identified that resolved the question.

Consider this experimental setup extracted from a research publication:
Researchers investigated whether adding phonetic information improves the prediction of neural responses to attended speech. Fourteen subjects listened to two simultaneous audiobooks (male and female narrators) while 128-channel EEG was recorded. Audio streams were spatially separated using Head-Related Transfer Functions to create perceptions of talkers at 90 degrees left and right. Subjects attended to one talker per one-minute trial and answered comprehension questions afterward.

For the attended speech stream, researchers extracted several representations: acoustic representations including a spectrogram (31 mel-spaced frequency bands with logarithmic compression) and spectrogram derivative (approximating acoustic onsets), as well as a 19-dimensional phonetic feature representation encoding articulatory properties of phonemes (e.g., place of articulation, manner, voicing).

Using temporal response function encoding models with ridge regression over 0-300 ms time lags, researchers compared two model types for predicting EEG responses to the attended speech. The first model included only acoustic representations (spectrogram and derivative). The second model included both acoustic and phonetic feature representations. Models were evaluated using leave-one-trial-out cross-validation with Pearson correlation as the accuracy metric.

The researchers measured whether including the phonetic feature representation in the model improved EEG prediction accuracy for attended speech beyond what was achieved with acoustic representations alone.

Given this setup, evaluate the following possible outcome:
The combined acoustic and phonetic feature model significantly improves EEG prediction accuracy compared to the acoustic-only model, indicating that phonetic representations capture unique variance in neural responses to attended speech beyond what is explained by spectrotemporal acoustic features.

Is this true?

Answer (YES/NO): YES